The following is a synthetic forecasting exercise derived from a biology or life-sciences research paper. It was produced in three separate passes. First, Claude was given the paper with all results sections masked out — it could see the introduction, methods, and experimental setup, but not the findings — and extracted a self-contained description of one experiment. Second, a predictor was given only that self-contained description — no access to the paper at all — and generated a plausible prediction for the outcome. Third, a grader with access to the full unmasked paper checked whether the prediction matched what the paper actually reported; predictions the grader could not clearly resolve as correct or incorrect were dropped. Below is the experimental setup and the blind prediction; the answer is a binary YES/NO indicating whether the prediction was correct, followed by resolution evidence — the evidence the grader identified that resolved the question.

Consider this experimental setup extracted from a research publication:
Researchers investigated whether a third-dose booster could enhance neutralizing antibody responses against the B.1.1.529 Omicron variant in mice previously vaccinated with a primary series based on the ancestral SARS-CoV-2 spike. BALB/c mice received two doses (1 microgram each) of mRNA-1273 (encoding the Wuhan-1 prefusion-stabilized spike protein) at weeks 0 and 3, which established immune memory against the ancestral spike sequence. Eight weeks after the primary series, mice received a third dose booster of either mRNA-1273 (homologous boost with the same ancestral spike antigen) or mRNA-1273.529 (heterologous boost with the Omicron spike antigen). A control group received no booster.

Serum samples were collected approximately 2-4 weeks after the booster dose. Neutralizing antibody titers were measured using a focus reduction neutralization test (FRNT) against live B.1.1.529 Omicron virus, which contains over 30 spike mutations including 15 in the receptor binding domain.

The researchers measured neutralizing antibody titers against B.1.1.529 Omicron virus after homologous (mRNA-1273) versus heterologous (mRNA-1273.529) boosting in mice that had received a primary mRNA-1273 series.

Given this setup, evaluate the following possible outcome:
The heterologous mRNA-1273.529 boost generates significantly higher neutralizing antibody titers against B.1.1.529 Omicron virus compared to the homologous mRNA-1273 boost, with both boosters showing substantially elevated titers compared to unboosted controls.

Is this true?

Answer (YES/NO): YES